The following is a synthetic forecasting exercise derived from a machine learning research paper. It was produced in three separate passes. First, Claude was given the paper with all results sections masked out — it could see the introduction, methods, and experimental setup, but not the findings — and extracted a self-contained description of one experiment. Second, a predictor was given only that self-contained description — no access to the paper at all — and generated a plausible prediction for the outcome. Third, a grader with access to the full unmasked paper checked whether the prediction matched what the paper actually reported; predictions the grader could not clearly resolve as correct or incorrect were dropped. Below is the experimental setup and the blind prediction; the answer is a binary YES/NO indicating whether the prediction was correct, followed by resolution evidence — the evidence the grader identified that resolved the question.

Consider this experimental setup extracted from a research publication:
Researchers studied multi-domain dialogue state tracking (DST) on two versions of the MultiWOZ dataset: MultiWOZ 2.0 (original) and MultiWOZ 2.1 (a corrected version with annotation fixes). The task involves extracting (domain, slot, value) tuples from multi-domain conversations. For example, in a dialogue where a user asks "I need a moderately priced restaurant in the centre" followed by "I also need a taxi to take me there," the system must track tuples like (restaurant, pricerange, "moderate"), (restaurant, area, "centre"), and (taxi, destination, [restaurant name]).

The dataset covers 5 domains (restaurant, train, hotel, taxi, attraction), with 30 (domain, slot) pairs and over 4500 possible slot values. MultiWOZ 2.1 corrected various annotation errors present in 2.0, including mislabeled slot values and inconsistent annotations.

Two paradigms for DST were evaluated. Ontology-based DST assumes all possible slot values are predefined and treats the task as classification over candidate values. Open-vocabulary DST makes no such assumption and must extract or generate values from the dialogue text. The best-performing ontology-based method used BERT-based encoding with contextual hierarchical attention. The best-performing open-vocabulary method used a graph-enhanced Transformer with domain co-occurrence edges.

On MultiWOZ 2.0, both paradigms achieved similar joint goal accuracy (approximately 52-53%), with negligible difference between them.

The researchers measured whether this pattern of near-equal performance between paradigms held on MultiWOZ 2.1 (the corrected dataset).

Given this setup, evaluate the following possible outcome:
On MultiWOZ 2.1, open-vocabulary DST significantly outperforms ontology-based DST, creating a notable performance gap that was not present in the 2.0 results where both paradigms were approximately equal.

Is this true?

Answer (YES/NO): NO